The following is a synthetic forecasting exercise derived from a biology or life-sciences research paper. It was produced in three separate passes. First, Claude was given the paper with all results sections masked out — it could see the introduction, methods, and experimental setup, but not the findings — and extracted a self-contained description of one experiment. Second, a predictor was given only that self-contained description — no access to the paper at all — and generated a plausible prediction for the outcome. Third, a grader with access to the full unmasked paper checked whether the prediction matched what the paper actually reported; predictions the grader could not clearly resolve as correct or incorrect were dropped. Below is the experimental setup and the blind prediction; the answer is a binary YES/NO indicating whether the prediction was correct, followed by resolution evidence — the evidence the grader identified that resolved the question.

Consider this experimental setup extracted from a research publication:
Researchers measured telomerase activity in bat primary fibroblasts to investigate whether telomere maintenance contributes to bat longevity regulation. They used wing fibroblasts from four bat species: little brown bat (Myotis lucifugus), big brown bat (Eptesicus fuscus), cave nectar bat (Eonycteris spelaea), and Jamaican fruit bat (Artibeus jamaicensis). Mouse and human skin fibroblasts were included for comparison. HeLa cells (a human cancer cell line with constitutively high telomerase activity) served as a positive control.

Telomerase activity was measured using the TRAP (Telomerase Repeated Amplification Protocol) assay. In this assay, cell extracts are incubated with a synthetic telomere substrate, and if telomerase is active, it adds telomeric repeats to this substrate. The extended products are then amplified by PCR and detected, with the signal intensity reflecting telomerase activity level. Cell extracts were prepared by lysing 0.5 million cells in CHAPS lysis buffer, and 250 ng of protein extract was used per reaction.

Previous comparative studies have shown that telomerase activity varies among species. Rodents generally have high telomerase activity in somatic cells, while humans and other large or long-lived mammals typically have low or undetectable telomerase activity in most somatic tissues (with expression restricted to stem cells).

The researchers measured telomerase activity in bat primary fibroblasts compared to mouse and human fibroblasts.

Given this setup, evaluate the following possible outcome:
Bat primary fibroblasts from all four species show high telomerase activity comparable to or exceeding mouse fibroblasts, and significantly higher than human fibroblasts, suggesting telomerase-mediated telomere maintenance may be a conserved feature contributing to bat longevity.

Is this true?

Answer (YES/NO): NO